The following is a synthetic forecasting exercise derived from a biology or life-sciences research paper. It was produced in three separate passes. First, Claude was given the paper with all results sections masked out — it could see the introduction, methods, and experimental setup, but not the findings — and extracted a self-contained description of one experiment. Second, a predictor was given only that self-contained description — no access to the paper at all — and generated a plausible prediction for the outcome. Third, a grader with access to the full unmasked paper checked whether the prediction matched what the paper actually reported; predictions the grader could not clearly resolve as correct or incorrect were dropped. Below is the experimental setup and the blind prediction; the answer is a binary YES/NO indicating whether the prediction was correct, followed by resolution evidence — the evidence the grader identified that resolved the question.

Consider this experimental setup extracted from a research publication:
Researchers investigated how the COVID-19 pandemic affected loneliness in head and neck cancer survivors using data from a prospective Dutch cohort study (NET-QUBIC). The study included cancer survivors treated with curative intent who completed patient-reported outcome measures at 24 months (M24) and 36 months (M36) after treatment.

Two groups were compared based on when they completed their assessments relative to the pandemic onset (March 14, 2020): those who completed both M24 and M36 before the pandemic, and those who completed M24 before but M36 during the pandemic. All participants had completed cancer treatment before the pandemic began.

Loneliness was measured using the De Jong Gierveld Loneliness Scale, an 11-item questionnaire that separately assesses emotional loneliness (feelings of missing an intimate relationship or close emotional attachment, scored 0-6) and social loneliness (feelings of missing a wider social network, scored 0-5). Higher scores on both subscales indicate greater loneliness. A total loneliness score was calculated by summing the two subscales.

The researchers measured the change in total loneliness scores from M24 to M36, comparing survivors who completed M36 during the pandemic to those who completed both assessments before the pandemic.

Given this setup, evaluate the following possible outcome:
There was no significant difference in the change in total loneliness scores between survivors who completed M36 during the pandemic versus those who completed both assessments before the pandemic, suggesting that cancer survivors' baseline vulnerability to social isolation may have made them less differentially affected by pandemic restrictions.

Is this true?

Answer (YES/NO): YES